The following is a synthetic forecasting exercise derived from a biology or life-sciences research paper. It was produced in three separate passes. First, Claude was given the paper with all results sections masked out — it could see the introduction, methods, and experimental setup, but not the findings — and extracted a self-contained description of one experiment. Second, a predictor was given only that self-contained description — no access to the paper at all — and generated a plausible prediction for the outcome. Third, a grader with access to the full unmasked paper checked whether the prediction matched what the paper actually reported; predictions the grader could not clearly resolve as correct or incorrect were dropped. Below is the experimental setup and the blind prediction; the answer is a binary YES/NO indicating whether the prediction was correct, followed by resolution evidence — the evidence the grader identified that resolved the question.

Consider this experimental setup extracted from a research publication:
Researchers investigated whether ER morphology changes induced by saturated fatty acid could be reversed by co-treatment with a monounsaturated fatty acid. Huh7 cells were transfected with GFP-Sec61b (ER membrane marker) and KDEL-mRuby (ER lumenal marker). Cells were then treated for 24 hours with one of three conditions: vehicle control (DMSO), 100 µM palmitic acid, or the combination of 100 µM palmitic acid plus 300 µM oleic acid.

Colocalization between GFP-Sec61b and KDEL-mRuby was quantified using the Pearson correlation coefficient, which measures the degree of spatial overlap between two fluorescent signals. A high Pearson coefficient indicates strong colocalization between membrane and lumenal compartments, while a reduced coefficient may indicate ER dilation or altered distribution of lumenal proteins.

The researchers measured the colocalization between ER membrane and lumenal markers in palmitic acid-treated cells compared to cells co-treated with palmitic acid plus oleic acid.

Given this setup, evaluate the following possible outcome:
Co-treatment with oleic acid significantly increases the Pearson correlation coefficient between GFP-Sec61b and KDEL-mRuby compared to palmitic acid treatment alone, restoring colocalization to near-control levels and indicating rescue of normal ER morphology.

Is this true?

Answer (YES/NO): YES